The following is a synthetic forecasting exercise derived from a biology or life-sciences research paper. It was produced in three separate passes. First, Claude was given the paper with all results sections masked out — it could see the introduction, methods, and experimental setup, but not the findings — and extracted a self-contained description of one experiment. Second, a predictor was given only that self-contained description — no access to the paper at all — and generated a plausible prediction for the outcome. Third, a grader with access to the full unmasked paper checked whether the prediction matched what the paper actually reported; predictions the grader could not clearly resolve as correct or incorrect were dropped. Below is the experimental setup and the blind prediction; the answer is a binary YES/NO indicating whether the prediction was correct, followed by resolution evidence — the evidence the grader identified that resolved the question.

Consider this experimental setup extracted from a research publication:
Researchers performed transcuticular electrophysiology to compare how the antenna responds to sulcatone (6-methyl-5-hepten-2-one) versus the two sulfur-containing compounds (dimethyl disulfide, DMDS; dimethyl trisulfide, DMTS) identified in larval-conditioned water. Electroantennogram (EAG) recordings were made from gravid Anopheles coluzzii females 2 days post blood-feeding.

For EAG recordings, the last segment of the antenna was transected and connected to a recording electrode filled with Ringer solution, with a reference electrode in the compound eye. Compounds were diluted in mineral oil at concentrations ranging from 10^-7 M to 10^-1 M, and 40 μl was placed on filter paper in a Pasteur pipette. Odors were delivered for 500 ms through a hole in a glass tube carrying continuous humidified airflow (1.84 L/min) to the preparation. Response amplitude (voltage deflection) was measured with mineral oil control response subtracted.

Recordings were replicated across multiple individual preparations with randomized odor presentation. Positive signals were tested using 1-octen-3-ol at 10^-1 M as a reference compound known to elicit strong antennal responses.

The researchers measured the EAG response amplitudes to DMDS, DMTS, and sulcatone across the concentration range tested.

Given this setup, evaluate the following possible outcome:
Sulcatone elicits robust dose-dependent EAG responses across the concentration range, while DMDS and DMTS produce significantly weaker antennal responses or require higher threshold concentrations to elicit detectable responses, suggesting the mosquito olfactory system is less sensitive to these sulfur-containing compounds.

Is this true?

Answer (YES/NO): YES